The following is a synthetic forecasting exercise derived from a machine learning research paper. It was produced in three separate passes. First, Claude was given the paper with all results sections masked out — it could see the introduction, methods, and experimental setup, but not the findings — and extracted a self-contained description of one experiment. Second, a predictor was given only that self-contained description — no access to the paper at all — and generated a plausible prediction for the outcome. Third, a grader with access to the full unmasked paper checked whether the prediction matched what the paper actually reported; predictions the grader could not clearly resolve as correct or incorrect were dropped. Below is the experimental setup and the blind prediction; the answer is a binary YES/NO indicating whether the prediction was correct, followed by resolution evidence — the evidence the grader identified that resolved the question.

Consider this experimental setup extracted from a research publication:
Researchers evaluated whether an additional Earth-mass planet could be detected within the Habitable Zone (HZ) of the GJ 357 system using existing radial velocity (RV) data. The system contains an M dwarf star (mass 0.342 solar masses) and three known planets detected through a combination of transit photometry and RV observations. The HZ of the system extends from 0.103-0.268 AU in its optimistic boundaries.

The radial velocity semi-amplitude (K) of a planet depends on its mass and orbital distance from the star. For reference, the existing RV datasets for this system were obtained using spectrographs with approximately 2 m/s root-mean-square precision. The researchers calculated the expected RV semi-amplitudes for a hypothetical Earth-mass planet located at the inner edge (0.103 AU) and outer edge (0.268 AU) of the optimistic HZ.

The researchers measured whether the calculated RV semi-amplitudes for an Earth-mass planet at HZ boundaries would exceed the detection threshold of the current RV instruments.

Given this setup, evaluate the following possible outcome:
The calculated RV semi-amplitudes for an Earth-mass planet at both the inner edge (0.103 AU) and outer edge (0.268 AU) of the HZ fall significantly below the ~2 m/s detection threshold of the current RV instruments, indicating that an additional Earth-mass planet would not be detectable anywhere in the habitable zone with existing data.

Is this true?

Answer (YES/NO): YES